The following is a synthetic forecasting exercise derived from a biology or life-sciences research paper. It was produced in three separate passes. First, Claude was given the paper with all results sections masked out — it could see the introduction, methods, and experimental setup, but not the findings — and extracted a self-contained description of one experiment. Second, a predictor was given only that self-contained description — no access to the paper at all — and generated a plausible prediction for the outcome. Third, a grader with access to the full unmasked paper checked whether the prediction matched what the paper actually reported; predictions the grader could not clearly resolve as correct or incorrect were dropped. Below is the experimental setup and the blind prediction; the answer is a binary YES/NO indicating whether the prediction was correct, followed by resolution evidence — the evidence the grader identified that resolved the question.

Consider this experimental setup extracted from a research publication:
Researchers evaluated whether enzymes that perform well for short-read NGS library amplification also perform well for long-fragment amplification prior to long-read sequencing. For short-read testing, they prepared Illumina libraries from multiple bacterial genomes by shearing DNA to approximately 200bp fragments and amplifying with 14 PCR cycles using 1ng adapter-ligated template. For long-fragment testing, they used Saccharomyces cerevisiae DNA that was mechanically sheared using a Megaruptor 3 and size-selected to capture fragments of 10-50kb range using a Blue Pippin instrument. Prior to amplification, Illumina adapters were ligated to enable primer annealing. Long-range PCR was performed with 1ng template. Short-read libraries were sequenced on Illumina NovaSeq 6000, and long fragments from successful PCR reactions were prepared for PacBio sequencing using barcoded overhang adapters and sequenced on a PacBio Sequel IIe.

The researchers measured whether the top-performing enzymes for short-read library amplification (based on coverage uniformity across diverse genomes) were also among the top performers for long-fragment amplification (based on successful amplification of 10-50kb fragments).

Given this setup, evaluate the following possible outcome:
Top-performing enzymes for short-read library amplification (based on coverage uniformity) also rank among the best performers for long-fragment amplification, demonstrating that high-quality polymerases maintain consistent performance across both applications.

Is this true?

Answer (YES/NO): NO